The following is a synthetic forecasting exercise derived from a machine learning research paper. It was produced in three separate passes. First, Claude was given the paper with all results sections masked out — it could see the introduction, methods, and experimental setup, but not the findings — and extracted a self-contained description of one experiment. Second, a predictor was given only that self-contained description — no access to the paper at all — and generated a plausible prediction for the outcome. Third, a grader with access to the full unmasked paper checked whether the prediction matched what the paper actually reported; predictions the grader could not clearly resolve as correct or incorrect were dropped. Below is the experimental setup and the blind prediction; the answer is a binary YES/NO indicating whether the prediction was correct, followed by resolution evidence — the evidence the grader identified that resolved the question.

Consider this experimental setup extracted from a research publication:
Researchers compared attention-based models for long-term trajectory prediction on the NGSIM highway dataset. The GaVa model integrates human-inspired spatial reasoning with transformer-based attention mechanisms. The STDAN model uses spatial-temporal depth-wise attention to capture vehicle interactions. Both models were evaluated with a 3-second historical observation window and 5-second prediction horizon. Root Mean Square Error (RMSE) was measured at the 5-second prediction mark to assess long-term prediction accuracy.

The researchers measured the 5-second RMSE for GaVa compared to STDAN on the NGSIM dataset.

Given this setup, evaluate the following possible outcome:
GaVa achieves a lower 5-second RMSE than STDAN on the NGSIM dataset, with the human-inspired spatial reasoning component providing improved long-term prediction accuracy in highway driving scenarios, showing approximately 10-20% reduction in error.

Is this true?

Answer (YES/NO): YES